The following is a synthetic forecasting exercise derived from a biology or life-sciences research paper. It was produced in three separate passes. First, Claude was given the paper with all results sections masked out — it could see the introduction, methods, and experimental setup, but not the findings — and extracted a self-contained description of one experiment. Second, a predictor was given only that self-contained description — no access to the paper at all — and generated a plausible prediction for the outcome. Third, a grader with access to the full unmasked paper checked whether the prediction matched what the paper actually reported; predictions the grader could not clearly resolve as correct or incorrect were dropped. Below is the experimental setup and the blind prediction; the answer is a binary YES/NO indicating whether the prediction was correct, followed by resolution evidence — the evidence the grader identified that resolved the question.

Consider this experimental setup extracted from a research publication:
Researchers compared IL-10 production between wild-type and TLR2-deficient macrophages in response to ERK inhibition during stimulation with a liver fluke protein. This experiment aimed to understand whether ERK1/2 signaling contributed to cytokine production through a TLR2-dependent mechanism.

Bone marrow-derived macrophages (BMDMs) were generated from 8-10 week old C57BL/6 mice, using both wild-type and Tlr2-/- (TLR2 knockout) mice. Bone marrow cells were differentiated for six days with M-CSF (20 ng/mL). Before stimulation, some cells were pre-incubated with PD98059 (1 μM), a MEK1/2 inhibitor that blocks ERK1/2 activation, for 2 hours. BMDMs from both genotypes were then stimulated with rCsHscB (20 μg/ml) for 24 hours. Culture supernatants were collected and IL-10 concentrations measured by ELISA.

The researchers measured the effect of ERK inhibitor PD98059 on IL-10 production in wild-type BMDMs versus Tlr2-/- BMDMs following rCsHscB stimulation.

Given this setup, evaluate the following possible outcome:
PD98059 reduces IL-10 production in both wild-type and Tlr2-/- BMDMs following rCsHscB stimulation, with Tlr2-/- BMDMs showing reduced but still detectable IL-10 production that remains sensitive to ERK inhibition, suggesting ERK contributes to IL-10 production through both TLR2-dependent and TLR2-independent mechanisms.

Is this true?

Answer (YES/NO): NO